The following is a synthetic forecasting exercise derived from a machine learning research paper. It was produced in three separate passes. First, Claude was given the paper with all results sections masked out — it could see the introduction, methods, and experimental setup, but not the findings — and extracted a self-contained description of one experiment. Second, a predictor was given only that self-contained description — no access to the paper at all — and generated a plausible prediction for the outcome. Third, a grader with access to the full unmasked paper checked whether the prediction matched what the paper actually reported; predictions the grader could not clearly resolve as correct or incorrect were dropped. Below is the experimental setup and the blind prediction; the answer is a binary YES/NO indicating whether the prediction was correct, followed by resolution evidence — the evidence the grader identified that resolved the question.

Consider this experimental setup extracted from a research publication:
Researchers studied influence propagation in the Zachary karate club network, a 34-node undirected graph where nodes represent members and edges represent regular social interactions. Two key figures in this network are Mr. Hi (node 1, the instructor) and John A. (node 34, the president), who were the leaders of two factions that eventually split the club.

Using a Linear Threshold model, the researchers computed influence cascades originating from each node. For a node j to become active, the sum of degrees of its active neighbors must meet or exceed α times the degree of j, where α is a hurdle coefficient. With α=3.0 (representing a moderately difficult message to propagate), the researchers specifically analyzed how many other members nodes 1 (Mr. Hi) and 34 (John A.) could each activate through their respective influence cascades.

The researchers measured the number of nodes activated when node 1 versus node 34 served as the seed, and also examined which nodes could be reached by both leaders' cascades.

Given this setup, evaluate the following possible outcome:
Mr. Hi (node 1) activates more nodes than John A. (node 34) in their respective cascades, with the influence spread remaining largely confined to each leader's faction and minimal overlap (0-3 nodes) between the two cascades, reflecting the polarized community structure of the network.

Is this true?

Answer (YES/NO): NO